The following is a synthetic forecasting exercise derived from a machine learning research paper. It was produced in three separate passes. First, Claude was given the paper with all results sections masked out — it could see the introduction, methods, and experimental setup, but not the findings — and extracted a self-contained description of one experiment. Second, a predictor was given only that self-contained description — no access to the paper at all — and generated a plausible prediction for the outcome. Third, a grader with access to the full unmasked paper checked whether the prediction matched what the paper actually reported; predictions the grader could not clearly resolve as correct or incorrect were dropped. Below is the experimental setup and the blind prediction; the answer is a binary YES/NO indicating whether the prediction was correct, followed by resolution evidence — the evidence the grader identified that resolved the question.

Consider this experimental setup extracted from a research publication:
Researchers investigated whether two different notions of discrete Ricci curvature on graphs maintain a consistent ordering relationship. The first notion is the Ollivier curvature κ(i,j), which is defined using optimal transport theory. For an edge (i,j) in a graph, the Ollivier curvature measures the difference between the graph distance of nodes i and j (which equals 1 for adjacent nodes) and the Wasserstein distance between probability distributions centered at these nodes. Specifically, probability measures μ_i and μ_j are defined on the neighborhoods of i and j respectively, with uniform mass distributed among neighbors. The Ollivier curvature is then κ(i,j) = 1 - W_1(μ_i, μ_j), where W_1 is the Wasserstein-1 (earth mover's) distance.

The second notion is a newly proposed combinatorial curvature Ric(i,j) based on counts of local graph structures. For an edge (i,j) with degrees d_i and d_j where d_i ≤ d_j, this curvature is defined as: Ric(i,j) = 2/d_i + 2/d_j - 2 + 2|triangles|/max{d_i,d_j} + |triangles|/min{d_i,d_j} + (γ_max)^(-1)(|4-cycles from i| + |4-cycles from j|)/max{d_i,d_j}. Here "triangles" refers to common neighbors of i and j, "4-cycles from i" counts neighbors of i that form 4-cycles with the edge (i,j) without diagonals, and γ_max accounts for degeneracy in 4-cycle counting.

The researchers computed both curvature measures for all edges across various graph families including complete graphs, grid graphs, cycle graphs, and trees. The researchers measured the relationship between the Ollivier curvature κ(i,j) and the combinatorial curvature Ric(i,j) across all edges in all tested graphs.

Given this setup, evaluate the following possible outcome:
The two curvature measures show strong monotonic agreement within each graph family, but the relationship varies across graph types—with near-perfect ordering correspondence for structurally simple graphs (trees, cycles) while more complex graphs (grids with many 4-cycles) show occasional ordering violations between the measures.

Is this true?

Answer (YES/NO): NO